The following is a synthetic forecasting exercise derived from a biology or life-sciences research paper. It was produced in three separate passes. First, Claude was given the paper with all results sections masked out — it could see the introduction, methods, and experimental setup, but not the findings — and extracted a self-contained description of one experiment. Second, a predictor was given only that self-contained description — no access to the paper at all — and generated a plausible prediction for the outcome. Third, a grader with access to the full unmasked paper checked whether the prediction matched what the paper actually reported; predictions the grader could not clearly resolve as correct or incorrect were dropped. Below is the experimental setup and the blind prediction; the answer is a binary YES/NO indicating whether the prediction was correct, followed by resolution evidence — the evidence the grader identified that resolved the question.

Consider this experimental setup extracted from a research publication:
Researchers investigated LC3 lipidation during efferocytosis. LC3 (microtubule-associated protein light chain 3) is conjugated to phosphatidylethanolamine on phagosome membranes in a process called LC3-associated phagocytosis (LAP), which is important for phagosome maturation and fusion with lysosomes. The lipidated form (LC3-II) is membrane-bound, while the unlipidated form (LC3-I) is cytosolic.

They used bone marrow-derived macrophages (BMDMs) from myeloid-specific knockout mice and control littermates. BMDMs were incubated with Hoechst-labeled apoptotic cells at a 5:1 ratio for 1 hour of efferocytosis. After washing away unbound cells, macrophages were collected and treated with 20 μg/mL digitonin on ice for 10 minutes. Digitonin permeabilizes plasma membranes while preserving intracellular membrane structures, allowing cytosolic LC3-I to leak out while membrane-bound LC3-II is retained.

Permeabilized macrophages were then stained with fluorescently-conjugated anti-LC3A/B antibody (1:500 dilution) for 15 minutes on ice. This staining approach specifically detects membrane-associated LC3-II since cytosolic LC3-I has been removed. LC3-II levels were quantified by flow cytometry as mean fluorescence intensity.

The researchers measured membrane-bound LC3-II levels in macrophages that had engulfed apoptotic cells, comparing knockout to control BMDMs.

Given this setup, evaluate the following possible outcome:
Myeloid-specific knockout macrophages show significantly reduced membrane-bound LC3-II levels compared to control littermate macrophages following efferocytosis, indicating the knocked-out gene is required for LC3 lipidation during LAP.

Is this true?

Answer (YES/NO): YES